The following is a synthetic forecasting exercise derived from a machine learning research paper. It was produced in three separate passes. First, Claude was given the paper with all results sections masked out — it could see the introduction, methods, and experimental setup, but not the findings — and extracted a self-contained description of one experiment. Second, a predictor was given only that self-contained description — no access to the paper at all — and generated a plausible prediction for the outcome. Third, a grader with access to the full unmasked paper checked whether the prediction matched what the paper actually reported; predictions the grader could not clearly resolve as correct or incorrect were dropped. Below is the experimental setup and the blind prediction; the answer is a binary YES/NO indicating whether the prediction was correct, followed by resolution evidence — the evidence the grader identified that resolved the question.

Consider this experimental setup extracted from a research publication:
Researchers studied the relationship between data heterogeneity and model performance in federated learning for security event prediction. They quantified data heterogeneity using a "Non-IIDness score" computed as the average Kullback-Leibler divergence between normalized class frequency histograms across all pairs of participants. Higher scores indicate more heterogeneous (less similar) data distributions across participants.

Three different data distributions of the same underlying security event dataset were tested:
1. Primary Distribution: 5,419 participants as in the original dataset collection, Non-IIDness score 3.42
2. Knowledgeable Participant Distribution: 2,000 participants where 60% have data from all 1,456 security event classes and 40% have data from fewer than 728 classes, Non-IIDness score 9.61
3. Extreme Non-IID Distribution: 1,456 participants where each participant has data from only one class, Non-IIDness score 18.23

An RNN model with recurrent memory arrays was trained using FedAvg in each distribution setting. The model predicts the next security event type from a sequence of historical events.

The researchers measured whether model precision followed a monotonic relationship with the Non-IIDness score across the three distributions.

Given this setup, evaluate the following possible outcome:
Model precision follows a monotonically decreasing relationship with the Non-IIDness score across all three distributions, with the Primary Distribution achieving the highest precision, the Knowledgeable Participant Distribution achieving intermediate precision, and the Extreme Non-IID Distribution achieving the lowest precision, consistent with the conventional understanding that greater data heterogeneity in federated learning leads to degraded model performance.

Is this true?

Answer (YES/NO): YES